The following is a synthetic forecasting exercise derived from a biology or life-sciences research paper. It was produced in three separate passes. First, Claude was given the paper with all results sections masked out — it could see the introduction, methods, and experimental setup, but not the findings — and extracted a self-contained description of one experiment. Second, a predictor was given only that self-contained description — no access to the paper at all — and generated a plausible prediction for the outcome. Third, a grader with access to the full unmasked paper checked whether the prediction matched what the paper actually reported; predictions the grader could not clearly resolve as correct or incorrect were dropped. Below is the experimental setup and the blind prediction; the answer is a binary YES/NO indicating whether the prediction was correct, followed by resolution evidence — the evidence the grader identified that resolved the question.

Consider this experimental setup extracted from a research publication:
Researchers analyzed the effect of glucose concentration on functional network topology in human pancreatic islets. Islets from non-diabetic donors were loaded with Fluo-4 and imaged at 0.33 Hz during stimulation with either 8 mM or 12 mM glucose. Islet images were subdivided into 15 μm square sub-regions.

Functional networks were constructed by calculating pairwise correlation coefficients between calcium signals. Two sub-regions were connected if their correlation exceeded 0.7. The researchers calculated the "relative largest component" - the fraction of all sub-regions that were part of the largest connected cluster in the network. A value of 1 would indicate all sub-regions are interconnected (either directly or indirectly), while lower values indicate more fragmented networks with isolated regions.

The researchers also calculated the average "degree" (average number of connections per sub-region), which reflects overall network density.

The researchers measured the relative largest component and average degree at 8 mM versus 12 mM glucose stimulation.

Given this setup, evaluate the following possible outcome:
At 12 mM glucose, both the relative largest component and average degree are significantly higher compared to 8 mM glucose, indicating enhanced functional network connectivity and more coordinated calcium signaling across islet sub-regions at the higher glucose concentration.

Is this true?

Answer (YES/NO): YES